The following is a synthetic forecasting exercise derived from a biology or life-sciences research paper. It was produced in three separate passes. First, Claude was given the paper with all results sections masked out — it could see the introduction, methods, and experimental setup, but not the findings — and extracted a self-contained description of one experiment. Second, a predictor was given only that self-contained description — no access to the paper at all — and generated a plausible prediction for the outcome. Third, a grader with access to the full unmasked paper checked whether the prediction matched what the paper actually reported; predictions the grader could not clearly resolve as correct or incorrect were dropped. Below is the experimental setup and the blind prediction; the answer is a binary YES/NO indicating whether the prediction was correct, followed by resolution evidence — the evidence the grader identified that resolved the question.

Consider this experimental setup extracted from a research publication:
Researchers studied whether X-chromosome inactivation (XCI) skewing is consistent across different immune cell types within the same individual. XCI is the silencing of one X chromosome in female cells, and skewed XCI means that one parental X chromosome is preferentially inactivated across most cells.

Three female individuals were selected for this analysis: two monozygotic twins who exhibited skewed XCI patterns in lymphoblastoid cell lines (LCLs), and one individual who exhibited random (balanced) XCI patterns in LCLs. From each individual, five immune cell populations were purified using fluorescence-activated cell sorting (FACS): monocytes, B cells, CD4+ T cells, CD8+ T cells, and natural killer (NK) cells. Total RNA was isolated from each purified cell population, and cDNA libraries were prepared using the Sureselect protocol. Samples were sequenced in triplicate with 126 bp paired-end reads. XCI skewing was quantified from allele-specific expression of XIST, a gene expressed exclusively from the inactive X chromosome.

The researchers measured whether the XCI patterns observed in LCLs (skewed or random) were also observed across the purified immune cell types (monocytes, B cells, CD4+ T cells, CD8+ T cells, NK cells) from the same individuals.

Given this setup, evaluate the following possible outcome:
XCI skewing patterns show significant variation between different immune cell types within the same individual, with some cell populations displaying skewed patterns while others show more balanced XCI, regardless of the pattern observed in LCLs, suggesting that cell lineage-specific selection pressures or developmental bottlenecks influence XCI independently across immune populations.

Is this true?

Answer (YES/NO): NO